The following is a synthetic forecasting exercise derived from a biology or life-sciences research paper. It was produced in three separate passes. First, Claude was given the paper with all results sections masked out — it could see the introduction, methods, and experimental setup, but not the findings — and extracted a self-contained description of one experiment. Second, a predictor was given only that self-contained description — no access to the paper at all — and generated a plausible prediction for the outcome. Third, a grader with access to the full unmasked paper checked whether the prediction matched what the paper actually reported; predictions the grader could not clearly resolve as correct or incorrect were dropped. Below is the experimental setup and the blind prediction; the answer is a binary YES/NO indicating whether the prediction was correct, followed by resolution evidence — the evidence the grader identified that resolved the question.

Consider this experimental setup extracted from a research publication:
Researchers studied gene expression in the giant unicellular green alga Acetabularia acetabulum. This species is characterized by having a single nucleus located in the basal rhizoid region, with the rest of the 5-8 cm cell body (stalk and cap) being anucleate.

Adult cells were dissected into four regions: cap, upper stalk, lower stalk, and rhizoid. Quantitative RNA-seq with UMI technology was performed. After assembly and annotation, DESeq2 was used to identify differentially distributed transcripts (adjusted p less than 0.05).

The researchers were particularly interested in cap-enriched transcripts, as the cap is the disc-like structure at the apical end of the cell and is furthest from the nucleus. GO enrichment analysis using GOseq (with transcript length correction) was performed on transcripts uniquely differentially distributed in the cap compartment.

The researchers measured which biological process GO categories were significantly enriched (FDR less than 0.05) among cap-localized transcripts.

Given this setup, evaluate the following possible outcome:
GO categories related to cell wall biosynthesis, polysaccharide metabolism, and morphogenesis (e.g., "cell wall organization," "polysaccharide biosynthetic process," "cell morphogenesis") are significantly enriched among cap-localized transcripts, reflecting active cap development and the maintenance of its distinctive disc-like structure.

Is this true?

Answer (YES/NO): NO